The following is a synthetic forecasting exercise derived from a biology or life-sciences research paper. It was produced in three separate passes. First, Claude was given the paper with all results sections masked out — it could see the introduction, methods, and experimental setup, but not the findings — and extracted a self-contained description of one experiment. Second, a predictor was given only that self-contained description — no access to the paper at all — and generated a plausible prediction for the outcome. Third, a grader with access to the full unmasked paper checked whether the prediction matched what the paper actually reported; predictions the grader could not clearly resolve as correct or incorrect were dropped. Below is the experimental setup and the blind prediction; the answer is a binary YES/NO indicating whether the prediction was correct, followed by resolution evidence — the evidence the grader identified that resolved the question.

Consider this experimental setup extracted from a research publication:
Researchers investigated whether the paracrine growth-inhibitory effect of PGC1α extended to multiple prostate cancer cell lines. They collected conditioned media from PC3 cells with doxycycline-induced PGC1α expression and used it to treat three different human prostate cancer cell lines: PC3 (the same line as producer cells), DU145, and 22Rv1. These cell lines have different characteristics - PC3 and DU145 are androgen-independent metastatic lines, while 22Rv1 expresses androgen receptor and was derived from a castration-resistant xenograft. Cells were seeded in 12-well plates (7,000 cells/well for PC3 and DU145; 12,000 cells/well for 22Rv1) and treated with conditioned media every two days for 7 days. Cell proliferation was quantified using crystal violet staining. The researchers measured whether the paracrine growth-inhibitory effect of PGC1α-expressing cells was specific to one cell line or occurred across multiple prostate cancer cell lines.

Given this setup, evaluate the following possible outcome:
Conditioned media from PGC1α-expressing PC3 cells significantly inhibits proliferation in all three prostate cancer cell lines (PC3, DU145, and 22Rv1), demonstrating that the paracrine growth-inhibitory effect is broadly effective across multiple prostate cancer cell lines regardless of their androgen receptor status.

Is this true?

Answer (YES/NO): YES